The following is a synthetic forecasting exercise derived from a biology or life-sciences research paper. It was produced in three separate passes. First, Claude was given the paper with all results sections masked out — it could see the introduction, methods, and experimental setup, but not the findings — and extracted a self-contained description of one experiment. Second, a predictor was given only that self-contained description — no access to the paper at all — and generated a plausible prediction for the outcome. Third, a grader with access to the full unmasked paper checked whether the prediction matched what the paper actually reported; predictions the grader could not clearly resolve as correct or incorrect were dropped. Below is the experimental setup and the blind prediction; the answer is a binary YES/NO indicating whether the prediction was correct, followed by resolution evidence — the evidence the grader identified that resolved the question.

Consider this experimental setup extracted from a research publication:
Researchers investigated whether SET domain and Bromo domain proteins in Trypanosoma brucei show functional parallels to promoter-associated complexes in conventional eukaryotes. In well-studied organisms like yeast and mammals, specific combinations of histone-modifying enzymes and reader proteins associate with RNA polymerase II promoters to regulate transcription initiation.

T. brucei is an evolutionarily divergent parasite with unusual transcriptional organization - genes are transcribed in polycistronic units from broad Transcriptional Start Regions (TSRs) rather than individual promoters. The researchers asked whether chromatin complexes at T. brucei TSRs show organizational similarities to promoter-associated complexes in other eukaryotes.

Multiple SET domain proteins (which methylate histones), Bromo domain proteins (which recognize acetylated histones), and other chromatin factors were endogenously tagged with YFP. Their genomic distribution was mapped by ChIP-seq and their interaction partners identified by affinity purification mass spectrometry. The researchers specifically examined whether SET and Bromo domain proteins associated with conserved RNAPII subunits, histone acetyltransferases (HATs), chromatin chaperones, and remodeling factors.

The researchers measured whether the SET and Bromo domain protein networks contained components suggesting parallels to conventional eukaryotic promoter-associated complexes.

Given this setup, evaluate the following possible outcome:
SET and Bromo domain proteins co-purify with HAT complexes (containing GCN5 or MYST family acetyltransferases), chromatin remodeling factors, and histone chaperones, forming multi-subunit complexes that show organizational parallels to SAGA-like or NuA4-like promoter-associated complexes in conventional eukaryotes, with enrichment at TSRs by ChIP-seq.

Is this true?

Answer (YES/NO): YES